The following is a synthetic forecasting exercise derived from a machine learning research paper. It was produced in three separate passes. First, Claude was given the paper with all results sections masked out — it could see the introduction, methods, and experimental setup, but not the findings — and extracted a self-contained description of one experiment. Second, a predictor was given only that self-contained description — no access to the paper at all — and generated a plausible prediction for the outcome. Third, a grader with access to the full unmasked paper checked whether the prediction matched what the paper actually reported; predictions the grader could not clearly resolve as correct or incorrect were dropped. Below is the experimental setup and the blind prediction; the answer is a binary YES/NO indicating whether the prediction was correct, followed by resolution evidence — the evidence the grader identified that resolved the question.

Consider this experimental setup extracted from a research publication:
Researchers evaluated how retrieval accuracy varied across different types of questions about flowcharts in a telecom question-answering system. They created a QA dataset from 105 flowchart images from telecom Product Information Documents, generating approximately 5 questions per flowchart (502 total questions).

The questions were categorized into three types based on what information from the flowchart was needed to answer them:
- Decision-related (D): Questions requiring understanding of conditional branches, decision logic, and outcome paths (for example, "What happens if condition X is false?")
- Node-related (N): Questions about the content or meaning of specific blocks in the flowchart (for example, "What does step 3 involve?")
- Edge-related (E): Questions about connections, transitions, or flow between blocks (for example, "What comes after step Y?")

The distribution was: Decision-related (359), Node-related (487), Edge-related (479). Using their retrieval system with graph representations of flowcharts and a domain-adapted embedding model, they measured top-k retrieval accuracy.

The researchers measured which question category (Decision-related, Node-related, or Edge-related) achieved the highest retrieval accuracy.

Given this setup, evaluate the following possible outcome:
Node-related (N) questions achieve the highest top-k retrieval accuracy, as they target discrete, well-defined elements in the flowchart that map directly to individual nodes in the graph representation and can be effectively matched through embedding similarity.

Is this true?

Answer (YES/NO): YES